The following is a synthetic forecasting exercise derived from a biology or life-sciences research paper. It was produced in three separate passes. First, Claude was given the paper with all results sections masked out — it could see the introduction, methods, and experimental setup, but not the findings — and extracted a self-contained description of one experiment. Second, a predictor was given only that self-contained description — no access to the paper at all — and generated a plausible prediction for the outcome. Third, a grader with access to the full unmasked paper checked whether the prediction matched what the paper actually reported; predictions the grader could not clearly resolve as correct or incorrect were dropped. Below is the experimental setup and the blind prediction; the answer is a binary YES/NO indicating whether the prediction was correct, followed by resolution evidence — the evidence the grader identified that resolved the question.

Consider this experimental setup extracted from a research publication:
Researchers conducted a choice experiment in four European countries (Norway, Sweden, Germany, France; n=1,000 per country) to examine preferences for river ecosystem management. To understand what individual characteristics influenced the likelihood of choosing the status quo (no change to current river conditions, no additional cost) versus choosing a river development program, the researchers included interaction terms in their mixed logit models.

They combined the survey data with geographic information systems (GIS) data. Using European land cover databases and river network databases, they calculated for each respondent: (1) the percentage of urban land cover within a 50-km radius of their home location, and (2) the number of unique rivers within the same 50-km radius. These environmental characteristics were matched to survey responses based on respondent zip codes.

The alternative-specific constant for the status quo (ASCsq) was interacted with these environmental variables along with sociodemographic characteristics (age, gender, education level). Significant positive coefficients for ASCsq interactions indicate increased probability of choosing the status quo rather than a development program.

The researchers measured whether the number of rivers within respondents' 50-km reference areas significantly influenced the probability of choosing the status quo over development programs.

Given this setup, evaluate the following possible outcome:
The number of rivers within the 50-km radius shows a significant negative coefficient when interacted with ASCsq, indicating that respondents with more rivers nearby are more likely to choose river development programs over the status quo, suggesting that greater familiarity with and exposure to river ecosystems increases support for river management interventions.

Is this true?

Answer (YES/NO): NO